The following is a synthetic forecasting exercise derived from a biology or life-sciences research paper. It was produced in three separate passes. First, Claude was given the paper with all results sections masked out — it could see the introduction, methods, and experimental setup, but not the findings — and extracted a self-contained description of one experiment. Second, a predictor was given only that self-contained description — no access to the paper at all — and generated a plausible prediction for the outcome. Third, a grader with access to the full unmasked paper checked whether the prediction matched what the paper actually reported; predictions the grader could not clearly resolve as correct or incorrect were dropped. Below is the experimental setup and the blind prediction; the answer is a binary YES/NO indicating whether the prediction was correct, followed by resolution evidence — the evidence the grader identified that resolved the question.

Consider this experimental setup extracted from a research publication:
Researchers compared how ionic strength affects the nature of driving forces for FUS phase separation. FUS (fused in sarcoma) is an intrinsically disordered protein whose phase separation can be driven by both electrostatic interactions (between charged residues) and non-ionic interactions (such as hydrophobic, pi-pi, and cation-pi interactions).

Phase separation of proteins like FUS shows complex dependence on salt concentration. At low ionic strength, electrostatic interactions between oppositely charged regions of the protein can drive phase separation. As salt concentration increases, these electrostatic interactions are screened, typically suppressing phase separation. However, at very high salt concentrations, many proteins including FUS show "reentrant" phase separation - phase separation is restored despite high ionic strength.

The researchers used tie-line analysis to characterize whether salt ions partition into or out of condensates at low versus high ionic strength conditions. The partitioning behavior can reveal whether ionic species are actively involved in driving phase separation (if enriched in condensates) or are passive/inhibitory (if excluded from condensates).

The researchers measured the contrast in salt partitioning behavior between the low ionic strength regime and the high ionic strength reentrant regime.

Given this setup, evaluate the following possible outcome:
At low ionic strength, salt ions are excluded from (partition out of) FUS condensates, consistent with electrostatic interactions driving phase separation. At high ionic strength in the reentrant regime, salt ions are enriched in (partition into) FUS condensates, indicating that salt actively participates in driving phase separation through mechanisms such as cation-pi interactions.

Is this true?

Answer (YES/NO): YES